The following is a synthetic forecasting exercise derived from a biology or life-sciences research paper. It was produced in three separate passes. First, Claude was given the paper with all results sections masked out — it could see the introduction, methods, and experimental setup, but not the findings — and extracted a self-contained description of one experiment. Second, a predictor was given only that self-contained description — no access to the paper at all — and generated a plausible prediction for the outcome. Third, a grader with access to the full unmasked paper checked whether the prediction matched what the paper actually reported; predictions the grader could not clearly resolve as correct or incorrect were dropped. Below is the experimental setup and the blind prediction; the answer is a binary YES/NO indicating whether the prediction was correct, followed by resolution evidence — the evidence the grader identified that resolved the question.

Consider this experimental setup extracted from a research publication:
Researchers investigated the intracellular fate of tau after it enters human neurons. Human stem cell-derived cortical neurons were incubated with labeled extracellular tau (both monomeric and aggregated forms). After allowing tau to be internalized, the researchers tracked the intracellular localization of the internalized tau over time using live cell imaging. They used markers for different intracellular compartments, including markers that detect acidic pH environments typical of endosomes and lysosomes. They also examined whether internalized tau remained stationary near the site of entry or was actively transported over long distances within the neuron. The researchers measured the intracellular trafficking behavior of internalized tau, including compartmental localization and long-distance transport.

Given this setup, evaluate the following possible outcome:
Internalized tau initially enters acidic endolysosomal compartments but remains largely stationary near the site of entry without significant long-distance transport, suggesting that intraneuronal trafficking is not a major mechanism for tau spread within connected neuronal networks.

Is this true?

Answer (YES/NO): NO